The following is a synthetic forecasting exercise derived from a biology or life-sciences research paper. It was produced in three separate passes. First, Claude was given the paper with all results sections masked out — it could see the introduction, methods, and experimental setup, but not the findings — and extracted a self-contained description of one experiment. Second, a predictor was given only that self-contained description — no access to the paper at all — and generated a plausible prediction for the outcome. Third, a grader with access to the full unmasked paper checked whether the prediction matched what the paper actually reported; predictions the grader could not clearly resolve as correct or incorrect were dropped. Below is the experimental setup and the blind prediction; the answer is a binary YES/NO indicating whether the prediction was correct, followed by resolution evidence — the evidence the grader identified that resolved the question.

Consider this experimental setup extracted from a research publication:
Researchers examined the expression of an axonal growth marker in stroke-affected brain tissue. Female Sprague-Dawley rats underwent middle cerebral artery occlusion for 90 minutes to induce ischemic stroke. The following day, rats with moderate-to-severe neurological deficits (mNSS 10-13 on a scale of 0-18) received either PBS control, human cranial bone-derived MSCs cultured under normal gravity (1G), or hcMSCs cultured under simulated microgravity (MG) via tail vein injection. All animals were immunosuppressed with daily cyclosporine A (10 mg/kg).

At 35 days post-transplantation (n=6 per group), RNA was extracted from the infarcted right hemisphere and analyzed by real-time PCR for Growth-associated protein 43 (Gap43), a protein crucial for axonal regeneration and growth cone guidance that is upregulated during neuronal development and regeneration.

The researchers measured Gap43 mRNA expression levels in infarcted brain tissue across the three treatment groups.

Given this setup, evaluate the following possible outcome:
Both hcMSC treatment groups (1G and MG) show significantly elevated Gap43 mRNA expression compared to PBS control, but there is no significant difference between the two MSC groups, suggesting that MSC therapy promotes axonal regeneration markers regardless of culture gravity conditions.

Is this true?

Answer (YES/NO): NO